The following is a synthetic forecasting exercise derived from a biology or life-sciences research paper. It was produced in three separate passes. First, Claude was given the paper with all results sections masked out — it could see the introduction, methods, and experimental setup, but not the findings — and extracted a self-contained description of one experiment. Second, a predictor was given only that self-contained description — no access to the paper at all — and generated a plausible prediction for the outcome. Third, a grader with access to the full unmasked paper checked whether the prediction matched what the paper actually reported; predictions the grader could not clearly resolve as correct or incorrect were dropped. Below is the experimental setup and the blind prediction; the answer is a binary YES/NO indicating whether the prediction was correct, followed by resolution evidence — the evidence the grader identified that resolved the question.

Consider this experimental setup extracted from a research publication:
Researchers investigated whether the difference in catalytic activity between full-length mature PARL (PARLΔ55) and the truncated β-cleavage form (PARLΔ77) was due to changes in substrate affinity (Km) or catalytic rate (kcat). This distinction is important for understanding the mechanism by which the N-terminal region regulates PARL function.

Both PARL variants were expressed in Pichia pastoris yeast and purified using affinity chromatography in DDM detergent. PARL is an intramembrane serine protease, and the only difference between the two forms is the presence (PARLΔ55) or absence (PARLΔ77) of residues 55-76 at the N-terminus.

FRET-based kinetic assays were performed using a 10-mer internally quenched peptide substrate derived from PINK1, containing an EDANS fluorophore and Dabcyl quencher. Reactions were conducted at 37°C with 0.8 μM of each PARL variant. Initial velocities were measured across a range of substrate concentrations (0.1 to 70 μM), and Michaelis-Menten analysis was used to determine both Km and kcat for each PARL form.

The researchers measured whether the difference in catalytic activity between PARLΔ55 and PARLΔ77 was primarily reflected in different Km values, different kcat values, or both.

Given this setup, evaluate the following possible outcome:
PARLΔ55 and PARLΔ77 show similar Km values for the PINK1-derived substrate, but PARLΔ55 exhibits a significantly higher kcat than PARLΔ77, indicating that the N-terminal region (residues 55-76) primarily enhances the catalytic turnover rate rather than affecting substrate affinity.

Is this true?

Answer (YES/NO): NO